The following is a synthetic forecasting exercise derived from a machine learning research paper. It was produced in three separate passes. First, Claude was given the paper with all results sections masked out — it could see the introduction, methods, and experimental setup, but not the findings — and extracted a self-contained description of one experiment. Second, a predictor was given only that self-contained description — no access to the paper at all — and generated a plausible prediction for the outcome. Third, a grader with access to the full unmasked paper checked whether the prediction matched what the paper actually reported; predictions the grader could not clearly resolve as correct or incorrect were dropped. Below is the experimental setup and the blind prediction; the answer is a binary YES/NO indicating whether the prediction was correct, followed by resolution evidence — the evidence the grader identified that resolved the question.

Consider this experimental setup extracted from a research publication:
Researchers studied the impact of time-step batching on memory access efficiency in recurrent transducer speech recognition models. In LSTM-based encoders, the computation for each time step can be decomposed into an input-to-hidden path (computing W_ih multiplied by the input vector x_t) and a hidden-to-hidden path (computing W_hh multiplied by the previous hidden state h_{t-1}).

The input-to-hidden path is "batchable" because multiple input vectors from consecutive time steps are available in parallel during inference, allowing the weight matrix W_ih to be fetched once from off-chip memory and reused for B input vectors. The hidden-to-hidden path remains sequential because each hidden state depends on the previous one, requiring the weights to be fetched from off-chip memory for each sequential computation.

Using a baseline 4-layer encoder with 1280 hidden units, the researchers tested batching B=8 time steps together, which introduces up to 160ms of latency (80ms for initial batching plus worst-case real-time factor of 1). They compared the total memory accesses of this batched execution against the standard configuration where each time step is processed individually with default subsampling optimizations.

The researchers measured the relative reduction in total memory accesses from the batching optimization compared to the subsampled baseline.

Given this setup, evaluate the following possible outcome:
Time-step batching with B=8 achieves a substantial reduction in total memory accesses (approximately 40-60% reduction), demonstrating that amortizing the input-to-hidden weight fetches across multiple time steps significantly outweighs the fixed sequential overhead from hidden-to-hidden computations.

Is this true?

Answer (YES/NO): NO